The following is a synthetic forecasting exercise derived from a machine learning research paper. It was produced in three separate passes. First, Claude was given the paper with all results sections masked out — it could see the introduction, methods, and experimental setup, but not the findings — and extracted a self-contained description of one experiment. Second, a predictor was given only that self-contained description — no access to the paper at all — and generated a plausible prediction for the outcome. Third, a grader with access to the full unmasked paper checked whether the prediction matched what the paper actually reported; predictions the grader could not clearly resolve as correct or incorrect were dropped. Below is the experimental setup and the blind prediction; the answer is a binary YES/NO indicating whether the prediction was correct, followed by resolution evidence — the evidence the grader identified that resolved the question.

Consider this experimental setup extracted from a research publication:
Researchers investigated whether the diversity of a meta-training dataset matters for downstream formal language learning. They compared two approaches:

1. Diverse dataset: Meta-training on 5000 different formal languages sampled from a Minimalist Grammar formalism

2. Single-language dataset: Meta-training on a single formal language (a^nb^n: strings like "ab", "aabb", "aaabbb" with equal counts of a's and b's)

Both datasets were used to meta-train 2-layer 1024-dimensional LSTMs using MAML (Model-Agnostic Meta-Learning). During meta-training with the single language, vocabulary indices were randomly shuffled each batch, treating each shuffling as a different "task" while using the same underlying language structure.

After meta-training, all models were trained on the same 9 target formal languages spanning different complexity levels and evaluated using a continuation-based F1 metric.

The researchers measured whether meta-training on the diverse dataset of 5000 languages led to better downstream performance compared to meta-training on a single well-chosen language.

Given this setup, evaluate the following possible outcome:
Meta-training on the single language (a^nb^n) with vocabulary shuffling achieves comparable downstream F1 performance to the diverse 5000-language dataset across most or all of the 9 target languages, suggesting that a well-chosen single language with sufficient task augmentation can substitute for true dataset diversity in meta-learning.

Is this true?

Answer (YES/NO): YES